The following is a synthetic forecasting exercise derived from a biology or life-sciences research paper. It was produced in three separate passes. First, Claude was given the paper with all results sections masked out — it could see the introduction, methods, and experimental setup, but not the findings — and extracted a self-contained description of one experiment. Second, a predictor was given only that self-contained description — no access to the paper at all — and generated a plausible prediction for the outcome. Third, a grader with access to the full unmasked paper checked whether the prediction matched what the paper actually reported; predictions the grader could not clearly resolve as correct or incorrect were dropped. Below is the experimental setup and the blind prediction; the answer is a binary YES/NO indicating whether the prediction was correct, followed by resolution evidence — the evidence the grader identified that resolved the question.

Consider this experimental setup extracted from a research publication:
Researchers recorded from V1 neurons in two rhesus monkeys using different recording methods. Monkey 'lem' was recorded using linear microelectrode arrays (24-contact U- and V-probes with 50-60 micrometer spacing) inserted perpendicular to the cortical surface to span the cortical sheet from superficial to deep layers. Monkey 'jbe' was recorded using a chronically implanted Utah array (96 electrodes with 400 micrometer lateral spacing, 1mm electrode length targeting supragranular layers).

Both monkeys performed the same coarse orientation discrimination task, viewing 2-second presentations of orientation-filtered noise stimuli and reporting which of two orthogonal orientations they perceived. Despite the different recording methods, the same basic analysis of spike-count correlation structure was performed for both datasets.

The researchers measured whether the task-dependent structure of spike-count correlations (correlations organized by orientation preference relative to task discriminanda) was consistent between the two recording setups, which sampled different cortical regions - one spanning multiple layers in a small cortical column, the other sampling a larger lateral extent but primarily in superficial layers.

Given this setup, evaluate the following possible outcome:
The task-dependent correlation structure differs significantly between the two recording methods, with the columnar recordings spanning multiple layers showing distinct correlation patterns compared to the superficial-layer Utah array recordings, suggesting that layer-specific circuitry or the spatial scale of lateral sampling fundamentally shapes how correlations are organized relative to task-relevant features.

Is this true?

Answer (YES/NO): NO